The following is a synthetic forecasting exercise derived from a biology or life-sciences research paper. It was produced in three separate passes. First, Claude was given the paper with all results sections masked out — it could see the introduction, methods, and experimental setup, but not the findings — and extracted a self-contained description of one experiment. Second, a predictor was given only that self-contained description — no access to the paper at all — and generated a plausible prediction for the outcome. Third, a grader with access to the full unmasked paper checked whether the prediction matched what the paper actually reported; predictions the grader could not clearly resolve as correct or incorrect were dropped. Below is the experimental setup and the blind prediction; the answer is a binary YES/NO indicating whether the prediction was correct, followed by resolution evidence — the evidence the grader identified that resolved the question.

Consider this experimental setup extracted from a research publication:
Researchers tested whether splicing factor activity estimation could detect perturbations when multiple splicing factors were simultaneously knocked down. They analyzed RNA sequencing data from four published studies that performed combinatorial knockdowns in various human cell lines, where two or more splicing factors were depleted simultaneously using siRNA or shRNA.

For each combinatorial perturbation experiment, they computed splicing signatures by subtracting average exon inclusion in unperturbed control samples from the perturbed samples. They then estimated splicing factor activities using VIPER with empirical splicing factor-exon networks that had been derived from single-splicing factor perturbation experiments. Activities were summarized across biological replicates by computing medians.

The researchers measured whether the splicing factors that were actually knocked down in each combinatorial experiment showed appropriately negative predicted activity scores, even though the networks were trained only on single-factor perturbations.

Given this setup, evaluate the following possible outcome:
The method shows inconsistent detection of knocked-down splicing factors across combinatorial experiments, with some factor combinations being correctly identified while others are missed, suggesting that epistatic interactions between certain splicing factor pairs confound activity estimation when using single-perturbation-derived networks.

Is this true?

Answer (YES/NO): NO